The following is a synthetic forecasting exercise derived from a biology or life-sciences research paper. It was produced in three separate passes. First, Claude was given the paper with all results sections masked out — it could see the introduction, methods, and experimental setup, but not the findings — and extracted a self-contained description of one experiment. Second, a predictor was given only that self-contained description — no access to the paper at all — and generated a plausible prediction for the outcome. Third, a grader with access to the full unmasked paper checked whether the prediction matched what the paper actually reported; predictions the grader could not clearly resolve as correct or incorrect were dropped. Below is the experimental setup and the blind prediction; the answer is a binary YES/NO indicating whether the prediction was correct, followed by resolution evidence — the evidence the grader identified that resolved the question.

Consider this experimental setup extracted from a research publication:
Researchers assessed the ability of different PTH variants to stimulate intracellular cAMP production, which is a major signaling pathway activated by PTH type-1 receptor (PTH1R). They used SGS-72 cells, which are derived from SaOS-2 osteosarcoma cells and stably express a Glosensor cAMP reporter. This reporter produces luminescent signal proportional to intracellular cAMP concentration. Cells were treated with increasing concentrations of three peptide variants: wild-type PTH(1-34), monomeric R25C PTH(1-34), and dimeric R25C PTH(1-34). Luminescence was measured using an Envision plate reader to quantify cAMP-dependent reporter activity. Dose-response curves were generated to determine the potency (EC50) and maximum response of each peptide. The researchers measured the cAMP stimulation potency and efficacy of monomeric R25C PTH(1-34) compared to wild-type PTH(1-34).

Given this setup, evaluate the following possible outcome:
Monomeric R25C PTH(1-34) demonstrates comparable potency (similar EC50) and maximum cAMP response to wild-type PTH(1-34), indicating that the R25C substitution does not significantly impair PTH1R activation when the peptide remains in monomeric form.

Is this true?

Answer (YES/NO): NO